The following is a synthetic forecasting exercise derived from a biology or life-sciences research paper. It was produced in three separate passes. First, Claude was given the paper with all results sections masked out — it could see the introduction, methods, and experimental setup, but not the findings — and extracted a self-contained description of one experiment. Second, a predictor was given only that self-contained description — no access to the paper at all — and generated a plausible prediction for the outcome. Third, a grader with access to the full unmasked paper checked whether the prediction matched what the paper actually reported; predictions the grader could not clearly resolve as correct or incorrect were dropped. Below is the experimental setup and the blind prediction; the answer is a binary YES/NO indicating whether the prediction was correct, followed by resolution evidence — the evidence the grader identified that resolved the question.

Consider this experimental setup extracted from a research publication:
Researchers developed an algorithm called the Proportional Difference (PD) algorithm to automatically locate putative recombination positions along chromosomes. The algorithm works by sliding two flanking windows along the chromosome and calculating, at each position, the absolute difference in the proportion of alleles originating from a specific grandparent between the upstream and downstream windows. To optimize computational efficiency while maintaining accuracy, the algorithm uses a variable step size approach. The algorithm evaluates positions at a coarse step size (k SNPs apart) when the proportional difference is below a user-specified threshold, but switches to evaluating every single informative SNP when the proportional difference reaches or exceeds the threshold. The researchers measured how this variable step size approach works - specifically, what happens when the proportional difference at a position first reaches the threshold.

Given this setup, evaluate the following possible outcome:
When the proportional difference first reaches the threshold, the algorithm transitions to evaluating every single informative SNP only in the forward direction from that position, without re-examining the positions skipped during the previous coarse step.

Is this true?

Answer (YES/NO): NO